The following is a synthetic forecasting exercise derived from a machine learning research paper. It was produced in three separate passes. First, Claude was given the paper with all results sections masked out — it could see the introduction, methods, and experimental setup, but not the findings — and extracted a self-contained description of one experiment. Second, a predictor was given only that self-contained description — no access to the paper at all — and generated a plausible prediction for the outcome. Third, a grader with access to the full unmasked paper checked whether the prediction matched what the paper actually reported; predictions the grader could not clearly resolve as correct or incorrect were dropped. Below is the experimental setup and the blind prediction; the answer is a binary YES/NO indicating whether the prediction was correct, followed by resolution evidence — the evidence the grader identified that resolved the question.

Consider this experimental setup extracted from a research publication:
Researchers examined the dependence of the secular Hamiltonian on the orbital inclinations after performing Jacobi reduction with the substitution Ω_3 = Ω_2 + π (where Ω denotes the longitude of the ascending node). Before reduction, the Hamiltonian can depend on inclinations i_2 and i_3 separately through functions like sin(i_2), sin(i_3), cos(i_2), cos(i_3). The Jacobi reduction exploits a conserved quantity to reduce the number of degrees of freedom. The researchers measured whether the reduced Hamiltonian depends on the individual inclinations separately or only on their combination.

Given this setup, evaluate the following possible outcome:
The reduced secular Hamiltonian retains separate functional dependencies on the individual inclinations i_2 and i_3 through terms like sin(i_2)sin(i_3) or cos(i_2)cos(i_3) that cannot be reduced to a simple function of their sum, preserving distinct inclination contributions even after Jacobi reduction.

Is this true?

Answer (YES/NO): NO